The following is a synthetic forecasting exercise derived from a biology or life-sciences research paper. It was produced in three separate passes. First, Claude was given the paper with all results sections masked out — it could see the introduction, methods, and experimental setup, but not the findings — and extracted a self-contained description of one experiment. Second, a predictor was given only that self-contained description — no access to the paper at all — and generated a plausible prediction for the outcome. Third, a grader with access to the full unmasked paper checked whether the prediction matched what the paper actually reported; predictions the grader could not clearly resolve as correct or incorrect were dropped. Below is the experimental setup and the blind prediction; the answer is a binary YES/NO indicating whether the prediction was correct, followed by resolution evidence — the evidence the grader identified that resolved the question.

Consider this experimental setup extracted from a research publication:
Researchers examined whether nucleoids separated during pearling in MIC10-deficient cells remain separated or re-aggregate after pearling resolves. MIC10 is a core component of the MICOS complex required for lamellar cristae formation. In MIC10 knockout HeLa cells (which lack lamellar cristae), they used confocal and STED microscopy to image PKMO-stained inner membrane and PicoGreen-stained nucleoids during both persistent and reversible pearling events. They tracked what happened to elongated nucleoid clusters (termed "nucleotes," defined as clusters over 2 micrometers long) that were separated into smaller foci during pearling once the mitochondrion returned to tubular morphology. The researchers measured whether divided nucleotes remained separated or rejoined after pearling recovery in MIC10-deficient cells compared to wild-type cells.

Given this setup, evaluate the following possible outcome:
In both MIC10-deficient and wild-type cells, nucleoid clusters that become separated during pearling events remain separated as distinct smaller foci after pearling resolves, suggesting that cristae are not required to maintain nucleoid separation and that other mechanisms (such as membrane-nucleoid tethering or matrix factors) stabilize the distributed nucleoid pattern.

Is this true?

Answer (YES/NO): NO